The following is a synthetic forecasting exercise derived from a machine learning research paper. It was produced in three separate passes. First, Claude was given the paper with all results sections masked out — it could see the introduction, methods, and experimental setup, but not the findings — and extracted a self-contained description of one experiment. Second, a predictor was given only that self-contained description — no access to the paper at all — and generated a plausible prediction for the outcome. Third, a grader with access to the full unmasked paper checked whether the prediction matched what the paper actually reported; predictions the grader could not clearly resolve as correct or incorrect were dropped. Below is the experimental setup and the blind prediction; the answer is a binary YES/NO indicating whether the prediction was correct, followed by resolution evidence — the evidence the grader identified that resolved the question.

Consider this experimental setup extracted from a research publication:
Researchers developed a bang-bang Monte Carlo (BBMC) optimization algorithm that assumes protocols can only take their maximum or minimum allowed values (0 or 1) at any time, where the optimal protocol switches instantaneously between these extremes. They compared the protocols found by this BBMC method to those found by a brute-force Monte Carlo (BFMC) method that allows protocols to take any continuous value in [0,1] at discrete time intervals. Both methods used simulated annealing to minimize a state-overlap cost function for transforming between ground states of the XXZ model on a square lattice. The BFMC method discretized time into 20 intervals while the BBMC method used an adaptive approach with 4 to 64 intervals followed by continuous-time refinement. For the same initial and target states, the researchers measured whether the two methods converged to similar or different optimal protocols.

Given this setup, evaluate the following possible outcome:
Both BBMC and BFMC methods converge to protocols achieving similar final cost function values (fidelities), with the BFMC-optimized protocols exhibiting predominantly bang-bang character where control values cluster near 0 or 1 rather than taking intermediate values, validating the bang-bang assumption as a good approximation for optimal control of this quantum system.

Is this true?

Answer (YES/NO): YES